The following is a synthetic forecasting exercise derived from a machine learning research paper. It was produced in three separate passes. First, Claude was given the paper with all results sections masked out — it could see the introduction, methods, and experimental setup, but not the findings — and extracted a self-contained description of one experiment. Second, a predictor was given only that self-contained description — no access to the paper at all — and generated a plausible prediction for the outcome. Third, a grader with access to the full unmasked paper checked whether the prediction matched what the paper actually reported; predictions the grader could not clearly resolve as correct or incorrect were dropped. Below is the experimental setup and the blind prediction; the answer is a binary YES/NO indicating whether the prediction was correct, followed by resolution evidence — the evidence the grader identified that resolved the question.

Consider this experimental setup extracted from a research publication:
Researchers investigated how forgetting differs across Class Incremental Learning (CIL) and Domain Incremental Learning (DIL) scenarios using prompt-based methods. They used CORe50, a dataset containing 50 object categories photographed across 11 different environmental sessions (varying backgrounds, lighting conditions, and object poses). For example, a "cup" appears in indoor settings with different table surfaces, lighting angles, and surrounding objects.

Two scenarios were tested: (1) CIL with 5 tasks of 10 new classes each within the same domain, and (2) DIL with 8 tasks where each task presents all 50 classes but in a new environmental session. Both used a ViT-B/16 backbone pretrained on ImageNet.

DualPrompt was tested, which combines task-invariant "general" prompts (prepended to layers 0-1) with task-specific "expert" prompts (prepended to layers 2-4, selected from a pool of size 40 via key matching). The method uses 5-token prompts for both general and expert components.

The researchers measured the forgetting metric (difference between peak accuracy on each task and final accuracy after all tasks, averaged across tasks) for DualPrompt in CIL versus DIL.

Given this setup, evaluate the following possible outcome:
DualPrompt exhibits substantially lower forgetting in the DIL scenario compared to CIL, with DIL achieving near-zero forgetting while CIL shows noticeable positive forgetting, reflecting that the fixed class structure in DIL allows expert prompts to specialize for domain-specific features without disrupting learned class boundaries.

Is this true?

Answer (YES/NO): YES